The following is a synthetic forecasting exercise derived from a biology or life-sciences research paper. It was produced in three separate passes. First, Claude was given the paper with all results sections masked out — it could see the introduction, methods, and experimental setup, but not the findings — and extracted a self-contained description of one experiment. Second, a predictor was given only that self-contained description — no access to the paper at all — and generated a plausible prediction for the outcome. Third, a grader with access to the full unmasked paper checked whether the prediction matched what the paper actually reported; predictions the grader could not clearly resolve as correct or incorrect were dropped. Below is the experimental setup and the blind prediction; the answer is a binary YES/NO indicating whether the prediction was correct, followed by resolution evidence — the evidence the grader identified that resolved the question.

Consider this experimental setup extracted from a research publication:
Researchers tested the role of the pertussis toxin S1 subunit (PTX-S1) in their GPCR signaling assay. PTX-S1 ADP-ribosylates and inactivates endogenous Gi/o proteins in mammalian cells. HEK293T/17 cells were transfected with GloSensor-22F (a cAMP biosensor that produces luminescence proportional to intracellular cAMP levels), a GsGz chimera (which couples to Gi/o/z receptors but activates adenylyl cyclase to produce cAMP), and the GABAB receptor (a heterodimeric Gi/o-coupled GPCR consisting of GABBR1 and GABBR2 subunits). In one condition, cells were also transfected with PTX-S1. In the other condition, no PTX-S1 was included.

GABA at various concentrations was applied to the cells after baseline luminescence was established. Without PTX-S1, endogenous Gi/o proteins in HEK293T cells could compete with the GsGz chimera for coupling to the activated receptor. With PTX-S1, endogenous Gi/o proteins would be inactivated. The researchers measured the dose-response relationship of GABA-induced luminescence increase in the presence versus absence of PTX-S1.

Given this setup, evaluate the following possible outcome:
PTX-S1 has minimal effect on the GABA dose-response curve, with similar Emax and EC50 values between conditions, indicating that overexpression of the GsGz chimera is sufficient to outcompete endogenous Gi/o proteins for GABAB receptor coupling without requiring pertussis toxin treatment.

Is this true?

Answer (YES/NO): NO